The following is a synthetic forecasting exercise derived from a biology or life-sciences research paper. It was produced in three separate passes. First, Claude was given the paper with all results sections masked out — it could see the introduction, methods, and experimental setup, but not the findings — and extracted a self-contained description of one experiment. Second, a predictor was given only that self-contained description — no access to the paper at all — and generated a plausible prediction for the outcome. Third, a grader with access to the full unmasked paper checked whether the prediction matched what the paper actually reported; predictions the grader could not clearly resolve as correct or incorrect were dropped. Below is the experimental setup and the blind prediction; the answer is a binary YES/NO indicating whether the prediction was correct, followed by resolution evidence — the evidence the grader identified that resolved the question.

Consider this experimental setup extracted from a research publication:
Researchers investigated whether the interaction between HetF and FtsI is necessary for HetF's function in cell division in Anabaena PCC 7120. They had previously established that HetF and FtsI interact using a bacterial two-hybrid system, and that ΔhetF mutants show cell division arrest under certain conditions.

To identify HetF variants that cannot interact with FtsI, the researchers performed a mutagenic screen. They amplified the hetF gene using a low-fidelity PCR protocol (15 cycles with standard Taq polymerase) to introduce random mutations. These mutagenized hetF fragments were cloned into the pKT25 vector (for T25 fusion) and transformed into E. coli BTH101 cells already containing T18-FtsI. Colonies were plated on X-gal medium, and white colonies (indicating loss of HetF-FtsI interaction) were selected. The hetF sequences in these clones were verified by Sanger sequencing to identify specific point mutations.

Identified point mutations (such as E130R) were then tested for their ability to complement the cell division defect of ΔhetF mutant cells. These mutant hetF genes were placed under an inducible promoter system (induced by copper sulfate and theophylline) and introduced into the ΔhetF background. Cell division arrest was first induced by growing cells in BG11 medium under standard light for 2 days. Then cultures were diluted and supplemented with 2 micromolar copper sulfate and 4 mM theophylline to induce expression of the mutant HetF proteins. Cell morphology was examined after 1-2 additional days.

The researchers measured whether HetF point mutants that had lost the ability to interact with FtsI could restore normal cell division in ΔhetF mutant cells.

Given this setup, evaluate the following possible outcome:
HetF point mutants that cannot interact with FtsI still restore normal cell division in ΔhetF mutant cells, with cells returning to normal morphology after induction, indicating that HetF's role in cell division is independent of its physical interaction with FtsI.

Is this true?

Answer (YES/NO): NO